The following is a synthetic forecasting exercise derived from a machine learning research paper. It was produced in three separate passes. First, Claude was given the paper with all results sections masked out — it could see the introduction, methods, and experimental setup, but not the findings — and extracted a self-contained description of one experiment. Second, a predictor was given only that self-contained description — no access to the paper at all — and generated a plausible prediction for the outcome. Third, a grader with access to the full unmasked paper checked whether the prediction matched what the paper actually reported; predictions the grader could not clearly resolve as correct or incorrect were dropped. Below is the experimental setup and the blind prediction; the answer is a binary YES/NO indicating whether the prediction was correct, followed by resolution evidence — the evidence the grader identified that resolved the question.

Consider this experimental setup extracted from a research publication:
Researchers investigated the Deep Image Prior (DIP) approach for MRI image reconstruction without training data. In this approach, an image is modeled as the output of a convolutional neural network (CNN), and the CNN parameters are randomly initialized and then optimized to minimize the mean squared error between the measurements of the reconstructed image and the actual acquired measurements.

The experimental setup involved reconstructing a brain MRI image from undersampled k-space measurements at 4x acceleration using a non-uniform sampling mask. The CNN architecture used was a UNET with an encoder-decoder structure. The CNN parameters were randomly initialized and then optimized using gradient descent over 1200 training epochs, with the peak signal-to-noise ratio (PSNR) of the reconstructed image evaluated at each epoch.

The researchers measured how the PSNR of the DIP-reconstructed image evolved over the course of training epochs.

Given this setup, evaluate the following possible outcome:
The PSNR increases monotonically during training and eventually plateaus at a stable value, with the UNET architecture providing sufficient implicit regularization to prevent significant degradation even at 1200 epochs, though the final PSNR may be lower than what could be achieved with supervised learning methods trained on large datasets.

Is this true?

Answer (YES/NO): NO